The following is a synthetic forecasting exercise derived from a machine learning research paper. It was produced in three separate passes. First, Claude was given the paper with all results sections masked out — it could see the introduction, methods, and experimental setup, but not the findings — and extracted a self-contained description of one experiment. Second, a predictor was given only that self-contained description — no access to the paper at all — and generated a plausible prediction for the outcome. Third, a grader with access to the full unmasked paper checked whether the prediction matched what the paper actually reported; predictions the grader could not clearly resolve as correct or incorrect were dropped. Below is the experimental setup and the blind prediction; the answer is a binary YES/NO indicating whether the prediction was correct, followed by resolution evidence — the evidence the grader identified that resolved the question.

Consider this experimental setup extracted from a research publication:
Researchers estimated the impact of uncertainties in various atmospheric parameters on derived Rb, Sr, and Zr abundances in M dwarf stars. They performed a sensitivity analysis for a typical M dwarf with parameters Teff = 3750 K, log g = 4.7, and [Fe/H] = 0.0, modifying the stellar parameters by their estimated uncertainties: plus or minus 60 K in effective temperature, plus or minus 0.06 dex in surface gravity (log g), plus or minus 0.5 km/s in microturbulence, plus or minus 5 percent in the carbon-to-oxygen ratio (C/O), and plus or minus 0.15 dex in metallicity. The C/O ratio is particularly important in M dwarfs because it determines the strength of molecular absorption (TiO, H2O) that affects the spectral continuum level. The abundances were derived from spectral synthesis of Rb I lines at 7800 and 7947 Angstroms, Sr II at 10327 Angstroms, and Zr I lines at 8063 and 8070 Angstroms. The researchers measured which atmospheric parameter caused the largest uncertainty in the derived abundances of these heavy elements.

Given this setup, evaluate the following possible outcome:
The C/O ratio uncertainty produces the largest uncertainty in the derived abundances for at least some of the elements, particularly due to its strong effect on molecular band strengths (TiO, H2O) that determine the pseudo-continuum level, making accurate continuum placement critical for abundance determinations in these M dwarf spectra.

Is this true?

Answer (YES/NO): NO